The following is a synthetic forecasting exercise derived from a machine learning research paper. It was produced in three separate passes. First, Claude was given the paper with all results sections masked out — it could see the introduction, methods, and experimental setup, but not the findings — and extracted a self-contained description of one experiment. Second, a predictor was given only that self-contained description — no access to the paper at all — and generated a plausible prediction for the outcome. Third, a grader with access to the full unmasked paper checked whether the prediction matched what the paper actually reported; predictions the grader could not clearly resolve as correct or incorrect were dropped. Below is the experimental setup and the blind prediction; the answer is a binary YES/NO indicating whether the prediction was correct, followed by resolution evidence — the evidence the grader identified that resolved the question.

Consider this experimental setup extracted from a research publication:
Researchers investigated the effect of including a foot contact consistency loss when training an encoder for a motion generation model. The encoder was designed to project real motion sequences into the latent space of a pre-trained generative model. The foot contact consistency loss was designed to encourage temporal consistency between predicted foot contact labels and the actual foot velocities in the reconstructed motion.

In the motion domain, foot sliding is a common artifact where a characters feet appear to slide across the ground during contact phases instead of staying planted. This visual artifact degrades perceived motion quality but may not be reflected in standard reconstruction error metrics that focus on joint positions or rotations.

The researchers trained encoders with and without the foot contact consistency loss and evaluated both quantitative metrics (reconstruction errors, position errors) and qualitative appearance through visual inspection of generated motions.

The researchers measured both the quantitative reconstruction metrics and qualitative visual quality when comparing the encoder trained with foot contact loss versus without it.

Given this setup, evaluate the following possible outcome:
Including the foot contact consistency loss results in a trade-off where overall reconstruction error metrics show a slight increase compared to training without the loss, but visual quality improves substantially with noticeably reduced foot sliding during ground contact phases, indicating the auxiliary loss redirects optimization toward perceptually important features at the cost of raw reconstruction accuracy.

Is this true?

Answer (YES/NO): YES